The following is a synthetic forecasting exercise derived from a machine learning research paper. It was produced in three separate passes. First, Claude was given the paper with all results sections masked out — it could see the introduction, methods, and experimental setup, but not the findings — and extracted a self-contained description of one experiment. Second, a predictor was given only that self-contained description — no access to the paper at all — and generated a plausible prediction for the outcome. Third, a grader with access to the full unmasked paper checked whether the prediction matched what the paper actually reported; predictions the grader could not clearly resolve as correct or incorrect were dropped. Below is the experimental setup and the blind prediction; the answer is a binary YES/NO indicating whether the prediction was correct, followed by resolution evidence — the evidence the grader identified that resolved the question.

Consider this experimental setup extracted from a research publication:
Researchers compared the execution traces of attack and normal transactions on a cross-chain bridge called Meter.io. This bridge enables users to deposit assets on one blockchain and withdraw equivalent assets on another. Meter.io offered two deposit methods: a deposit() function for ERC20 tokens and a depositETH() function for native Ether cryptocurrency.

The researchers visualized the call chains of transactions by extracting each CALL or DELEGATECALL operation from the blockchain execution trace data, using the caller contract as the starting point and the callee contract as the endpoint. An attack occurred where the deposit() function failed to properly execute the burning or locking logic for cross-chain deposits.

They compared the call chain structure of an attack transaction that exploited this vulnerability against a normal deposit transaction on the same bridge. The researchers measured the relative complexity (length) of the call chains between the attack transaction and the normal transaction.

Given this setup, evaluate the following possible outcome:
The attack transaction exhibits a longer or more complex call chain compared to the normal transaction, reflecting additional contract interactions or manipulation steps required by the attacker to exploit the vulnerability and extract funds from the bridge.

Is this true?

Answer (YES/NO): NO